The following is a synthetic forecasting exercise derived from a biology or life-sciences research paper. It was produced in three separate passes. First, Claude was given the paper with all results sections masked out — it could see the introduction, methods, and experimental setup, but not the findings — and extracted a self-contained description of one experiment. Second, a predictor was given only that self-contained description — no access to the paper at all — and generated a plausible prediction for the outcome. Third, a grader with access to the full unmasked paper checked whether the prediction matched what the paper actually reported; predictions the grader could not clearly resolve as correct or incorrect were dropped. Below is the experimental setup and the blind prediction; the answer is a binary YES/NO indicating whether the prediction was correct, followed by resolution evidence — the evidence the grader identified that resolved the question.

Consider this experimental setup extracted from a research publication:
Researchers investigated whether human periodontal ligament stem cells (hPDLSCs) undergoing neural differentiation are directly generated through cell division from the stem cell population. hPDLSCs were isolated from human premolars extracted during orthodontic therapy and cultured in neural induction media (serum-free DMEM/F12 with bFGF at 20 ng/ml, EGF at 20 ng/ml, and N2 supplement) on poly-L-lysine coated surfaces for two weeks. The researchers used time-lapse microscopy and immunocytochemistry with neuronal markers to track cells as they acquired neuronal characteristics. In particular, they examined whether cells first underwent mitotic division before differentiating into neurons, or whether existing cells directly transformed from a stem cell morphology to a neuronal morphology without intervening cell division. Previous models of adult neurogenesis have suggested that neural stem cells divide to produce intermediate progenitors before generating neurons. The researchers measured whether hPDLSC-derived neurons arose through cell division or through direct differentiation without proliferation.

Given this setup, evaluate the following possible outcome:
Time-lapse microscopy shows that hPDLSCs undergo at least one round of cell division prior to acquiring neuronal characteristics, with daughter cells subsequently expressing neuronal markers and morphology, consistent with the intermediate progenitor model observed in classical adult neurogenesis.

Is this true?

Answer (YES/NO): NO